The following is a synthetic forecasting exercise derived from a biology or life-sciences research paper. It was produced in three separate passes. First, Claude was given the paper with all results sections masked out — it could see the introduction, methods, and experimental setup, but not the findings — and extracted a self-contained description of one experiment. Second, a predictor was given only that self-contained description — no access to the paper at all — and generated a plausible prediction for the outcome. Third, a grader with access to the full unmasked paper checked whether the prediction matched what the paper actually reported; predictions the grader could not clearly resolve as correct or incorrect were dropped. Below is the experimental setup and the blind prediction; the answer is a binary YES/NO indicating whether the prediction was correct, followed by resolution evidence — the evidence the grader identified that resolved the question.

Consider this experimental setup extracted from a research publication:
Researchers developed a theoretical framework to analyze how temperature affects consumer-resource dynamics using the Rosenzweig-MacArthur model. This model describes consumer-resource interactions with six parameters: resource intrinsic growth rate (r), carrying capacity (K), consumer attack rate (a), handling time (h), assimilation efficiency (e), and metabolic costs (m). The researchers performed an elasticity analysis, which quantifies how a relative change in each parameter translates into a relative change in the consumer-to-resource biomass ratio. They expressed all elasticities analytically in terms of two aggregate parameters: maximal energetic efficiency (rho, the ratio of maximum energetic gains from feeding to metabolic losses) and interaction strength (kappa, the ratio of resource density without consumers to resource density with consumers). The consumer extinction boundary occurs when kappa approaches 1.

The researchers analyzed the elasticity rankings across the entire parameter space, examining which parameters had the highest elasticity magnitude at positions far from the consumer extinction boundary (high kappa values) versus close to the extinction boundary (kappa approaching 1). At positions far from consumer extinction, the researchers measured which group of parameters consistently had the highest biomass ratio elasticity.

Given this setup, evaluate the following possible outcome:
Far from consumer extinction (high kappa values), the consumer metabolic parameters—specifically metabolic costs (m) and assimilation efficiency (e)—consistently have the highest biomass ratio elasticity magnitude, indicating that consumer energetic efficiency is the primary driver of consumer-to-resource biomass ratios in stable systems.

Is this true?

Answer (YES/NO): YES